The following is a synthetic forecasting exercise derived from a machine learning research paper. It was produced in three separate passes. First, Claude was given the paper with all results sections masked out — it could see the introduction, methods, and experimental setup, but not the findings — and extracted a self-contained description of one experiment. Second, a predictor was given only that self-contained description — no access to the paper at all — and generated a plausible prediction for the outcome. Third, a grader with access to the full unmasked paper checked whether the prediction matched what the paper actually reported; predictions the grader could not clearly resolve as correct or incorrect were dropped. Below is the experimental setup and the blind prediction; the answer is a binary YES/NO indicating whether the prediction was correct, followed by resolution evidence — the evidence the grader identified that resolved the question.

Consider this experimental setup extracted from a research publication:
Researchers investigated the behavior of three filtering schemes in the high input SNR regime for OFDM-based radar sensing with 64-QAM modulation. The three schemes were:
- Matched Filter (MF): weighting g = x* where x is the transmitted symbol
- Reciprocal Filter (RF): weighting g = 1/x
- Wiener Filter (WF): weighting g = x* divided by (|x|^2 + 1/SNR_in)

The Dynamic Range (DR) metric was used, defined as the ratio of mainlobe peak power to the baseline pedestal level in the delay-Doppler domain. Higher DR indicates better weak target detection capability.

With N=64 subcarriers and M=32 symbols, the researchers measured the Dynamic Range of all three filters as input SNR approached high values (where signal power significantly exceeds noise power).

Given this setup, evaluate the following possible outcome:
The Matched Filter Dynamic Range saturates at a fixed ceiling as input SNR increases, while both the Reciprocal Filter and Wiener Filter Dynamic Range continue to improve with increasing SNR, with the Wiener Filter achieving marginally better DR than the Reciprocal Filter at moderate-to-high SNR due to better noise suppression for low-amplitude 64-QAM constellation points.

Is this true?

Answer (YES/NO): NO